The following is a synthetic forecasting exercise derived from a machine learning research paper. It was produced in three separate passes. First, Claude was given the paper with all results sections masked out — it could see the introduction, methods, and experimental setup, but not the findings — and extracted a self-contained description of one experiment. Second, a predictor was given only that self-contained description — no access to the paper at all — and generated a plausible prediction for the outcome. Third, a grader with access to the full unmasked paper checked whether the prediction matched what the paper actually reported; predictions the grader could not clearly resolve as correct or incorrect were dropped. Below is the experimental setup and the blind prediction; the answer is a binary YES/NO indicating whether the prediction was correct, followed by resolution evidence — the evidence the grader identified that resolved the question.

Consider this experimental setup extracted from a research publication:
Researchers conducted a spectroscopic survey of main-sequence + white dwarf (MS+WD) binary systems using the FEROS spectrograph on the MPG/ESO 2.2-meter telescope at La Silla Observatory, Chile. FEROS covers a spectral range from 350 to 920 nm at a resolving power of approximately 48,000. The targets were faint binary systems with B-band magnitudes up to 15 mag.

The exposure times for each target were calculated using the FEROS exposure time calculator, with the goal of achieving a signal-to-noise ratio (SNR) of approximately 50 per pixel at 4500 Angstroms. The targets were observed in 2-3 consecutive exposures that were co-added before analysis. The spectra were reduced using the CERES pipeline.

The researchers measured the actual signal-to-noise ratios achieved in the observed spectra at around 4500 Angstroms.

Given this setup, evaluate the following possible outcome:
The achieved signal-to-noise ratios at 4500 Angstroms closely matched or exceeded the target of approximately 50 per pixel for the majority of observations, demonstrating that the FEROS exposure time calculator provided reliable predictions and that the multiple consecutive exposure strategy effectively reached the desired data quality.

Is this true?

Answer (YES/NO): NO